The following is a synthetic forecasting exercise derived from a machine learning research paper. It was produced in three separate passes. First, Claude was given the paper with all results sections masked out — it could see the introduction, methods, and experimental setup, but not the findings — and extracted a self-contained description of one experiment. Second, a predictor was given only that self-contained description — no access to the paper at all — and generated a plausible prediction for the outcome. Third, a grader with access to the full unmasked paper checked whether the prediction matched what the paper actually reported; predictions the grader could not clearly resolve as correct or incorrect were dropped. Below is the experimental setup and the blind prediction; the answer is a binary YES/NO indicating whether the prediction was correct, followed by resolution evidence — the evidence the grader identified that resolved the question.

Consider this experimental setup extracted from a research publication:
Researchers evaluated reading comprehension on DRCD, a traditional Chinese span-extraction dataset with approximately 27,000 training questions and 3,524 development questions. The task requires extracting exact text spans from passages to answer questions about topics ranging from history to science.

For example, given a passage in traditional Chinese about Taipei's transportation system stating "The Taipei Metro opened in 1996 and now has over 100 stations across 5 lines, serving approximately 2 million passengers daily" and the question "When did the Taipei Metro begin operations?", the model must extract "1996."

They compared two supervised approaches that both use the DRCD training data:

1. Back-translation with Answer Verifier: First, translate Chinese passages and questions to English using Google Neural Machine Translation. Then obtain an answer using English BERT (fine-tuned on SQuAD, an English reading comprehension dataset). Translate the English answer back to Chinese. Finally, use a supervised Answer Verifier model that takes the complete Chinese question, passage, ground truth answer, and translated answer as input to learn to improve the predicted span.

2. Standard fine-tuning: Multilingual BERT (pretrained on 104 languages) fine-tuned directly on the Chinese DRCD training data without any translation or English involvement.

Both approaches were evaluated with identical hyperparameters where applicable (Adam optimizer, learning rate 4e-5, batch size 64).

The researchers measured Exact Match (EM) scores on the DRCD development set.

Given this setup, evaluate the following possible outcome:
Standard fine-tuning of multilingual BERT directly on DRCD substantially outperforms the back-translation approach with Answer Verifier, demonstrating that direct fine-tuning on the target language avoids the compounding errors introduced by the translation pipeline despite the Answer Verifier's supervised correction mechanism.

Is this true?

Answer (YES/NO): NO